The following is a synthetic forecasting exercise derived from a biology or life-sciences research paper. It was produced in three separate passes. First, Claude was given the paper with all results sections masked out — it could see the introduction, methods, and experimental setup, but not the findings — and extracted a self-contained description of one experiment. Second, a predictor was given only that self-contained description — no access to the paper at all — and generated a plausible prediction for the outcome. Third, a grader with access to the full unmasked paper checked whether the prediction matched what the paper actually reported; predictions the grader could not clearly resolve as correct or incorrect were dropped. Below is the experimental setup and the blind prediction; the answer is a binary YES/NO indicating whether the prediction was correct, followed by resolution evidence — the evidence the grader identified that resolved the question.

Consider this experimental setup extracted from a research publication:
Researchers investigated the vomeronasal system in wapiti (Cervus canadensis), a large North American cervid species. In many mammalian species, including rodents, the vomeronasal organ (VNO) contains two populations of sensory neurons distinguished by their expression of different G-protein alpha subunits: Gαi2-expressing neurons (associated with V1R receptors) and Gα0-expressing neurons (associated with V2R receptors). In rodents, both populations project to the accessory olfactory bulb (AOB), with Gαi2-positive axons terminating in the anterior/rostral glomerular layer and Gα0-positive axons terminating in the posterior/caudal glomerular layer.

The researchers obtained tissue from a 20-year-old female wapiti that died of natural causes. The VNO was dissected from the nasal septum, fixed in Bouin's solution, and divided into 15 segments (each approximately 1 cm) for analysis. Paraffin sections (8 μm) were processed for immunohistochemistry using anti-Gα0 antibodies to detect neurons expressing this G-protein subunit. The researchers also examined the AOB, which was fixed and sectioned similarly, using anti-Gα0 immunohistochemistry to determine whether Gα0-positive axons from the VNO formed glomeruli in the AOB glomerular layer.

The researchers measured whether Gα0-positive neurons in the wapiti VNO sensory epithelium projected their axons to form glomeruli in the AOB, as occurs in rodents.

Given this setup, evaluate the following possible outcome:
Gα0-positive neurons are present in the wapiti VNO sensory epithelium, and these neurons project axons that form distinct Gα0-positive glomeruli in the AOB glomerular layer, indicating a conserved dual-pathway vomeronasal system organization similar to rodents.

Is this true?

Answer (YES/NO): NO